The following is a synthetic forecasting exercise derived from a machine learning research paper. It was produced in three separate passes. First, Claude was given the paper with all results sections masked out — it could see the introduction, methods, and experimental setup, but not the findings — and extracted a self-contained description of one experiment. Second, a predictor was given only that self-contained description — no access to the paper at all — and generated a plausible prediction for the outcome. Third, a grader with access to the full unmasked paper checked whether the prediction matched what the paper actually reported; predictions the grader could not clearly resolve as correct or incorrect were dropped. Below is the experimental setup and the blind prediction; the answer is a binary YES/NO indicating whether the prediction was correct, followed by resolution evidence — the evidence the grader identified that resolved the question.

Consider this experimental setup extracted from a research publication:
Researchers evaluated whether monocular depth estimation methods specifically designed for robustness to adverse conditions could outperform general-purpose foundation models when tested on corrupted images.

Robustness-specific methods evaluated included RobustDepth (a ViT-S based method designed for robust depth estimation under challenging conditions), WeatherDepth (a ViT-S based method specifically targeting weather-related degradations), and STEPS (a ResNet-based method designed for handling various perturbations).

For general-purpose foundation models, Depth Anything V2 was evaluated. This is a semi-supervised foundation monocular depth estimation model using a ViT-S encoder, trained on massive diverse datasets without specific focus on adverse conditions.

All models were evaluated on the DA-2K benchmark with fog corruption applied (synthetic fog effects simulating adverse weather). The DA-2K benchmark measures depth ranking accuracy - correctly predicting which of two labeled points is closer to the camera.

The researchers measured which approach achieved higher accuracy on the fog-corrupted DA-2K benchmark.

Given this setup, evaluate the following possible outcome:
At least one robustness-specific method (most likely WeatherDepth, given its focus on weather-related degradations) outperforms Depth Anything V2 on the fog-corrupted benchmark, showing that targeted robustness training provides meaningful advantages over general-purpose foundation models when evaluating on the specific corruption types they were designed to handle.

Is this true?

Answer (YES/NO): NO